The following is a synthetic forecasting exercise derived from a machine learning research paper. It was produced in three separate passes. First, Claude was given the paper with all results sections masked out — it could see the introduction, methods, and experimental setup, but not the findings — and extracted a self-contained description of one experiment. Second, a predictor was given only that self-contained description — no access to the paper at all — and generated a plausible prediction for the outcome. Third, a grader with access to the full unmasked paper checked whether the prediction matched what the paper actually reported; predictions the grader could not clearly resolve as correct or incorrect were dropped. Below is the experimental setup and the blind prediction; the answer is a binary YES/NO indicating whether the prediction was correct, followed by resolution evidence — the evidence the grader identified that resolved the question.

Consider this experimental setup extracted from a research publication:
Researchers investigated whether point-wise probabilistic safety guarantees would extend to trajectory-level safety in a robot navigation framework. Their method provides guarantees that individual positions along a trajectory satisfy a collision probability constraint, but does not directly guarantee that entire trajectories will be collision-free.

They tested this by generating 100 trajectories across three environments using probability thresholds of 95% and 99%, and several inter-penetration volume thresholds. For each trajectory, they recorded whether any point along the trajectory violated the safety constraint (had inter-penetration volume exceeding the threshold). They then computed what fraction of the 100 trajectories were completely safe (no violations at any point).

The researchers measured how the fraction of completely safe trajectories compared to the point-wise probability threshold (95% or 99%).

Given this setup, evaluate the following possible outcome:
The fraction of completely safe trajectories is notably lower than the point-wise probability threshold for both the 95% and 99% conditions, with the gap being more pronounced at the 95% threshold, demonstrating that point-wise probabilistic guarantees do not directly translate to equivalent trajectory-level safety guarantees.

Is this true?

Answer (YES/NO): NO